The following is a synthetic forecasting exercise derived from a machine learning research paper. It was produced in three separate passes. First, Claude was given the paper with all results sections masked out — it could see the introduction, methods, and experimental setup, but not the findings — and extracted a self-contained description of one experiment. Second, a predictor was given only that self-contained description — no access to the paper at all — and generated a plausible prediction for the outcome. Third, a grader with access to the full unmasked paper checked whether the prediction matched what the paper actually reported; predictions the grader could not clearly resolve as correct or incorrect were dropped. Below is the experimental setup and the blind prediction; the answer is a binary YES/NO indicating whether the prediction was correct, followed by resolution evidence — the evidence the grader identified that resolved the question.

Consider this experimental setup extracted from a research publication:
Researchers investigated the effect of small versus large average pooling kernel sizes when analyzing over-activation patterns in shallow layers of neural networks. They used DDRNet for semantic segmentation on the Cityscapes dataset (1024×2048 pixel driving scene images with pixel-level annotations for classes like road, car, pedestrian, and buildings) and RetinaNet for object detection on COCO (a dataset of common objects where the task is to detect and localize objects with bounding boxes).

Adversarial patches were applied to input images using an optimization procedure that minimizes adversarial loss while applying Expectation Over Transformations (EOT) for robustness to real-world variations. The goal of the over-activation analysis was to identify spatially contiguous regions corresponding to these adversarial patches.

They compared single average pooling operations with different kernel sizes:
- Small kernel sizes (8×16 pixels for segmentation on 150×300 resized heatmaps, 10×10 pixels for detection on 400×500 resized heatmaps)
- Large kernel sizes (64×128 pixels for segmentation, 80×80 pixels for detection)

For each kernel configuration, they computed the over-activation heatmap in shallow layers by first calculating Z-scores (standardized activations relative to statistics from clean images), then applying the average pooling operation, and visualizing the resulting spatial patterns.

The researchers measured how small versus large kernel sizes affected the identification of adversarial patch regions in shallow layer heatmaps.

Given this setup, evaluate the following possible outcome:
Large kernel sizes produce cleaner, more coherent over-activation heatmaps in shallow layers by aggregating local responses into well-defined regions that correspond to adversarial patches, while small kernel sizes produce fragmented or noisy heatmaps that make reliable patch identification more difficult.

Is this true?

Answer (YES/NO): NO